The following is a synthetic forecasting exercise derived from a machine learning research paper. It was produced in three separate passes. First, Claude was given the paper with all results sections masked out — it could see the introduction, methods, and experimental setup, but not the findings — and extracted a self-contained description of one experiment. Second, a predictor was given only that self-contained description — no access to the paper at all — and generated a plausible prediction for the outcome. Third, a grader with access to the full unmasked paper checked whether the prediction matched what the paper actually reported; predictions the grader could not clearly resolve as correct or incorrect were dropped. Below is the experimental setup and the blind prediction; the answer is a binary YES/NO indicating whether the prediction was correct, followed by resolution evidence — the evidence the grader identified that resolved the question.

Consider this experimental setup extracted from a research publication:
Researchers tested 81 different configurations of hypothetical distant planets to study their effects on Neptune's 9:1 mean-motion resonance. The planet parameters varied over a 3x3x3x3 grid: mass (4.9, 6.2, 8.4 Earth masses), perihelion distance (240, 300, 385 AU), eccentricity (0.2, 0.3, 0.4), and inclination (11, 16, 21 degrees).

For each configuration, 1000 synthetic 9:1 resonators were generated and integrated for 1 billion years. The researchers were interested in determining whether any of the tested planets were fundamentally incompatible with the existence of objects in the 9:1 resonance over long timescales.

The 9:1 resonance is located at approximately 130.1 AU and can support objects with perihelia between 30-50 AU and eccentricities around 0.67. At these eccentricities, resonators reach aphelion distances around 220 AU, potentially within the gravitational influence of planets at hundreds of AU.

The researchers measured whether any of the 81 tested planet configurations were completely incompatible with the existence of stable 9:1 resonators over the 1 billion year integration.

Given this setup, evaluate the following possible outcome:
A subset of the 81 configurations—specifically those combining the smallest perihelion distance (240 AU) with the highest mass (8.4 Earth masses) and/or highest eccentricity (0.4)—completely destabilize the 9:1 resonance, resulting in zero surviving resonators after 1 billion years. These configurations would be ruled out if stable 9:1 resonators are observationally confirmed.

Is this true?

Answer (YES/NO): NO